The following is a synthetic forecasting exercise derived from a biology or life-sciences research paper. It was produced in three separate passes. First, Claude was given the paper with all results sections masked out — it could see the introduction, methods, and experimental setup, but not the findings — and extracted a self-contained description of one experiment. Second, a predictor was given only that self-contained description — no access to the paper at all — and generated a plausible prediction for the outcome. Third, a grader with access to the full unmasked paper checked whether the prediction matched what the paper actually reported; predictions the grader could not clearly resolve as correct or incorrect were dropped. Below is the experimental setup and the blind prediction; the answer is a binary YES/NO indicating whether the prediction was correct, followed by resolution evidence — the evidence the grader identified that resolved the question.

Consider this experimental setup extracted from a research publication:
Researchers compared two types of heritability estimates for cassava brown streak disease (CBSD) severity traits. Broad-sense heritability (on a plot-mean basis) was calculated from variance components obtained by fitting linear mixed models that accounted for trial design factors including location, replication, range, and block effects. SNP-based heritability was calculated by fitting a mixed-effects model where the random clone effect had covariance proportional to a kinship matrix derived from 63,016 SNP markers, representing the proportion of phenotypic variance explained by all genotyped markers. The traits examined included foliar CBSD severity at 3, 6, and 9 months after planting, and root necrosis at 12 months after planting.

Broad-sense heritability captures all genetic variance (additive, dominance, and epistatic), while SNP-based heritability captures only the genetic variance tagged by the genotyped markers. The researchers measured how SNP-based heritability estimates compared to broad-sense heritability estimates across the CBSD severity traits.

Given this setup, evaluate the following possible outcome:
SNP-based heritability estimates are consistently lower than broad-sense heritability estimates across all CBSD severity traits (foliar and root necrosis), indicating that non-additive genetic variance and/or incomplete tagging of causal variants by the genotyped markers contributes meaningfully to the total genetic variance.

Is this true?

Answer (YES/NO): NO